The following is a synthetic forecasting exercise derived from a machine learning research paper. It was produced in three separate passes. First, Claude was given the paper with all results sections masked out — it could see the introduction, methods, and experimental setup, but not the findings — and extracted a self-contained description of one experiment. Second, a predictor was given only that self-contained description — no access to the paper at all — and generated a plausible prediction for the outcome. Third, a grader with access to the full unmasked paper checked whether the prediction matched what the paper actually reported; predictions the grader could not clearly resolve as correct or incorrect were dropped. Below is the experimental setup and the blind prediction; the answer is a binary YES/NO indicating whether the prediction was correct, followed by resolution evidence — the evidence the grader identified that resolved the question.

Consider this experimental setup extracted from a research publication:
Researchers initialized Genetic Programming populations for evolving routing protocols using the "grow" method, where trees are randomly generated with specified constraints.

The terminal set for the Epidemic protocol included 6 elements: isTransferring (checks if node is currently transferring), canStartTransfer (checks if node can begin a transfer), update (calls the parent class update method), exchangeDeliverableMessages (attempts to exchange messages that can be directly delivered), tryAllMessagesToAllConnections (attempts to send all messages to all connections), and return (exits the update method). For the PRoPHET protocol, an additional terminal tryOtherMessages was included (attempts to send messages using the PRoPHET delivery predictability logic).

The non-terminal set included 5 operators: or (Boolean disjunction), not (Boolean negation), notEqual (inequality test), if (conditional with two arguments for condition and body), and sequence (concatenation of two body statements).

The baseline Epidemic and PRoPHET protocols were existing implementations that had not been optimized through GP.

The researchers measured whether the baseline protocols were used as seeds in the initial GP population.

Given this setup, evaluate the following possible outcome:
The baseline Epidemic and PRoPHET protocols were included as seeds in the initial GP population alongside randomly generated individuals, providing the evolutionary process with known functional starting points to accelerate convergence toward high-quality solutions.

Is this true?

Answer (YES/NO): NO